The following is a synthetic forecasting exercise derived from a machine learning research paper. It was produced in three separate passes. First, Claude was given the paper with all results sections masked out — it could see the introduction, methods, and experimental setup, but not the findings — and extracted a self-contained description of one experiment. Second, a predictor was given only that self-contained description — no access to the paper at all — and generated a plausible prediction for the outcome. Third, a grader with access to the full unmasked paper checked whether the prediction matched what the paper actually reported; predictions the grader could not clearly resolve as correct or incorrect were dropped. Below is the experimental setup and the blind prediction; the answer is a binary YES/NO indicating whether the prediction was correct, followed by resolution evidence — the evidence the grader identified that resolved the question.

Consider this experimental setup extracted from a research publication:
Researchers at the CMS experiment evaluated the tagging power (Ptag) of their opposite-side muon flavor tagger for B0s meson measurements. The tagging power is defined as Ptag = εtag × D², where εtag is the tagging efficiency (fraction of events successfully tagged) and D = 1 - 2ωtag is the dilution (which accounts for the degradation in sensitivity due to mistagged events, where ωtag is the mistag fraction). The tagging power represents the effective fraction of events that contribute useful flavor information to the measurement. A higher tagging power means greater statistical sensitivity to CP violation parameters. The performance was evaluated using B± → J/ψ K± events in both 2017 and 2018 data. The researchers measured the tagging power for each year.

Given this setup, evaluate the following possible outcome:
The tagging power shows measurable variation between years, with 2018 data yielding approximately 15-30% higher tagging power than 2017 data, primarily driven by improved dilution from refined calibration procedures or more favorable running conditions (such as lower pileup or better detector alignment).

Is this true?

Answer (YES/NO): NO